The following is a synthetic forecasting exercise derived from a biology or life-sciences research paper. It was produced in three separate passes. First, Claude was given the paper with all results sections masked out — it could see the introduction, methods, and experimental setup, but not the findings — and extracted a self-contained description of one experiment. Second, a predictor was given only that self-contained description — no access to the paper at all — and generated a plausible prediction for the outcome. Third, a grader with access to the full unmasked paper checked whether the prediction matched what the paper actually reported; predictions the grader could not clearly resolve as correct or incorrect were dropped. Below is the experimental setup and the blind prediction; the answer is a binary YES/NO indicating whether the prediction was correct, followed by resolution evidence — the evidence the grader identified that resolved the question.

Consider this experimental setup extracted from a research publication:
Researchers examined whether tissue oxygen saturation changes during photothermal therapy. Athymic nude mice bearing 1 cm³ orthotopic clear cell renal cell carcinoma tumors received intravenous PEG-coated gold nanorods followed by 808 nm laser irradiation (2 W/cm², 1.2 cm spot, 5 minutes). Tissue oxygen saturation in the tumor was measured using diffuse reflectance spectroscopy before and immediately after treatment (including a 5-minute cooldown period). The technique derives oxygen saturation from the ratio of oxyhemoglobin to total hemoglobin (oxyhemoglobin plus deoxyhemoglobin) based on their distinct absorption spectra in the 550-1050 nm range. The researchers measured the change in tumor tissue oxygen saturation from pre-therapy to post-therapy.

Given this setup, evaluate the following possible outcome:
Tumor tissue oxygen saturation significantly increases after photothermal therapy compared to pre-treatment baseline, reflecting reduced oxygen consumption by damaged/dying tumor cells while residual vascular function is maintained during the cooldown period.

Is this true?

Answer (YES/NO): NO